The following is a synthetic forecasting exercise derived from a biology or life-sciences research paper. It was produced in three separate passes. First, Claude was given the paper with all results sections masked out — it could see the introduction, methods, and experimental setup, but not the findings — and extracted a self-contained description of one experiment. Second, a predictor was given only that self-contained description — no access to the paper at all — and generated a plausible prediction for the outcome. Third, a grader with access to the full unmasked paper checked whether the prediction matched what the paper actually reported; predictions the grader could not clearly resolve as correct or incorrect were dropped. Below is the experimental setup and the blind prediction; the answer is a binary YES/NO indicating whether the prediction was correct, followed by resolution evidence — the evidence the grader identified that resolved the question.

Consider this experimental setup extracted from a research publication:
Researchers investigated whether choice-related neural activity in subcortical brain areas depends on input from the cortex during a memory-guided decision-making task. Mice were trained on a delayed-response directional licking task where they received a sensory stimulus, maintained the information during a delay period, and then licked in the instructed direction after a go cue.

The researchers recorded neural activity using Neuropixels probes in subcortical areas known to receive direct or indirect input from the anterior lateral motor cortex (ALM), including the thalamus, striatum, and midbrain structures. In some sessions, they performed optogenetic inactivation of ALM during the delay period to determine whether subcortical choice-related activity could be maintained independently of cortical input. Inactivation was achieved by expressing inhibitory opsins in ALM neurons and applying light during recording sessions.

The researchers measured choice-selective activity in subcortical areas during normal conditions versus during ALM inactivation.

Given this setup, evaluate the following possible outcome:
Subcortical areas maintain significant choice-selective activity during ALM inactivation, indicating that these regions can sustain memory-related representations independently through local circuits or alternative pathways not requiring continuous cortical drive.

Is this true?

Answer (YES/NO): NO